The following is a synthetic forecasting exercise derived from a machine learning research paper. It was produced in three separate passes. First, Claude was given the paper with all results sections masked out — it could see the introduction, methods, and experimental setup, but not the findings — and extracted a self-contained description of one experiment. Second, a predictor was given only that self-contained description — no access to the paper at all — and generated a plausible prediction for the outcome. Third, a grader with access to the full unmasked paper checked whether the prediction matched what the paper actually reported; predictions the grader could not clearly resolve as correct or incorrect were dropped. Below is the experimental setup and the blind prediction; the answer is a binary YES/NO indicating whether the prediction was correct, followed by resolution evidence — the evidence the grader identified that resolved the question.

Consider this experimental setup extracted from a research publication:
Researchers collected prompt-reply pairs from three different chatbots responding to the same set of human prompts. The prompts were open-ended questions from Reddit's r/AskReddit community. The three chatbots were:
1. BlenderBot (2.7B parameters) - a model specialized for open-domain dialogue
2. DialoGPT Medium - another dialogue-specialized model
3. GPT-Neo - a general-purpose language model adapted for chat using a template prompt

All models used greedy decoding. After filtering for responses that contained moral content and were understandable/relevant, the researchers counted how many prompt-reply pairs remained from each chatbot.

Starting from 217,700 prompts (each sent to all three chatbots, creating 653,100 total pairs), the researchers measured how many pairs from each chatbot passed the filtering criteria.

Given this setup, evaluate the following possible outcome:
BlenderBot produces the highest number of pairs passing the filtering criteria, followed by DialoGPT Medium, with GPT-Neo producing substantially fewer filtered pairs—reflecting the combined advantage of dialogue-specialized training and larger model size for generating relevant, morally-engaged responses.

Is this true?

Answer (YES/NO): NO